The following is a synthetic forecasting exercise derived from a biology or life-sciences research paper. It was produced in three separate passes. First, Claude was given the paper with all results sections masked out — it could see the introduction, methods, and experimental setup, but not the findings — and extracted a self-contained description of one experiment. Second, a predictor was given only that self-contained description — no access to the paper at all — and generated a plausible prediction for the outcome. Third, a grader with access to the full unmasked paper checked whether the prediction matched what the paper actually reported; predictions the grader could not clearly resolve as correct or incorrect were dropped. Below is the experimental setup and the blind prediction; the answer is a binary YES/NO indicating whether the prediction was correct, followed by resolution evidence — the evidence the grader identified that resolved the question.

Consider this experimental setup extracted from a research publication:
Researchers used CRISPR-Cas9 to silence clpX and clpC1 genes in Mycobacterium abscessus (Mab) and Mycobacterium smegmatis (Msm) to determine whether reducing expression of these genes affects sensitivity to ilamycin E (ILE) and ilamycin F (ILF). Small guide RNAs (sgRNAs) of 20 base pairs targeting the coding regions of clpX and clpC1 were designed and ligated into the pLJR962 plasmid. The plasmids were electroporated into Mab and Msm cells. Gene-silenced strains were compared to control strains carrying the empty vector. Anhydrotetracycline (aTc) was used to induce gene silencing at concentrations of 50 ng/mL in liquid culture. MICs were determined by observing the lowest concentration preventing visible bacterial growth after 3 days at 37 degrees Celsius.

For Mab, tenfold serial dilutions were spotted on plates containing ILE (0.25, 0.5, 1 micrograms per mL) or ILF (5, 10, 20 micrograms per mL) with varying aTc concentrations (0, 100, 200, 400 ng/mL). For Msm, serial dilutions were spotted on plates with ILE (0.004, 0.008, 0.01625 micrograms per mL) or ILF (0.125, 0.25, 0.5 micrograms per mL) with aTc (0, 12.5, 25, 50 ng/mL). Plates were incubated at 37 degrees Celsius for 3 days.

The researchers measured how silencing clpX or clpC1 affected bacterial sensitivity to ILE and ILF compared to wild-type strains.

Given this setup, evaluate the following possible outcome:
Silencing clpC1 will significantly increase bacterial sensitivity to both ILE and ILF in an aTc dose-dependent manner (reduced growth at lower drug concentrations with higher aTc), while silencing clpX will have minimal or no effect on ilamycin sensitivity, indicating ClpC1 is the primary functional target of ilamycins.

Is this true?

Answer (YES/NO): NO